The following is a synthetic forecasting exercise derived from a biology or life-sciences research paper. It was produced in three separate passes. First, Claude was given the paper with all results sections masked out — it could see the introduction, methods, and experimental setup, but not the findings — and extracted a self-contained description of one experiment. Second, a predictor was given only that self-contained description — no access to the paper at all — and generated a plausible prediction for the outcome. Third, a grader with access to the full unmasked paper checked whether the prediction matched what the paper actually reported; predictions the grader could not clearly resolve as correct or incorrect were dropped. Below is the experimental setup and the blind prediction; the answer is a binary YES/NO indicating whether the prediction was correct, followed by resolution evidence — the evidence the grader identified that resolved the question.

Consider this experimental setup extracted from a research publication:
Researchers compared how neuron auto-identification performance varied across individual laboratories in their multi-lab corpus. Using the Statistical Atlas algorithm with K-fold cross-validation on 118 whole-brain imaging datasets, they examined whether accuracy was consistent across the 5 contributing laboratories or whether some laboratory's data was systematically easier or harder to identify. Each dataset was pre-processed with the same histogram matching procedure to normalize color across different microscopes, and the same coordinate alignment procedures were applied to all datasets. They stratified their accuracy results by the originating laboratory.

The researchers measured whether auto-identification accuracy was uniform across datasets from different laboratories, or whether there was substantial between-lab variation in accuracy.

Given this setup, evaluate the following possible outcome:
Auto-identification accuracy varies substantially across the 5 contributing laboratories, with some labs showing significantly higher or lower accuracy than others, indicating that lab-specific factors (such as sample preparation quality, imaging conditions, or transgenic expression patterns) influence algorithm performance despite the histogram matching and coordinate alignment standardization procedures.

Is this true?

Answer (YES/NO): YES